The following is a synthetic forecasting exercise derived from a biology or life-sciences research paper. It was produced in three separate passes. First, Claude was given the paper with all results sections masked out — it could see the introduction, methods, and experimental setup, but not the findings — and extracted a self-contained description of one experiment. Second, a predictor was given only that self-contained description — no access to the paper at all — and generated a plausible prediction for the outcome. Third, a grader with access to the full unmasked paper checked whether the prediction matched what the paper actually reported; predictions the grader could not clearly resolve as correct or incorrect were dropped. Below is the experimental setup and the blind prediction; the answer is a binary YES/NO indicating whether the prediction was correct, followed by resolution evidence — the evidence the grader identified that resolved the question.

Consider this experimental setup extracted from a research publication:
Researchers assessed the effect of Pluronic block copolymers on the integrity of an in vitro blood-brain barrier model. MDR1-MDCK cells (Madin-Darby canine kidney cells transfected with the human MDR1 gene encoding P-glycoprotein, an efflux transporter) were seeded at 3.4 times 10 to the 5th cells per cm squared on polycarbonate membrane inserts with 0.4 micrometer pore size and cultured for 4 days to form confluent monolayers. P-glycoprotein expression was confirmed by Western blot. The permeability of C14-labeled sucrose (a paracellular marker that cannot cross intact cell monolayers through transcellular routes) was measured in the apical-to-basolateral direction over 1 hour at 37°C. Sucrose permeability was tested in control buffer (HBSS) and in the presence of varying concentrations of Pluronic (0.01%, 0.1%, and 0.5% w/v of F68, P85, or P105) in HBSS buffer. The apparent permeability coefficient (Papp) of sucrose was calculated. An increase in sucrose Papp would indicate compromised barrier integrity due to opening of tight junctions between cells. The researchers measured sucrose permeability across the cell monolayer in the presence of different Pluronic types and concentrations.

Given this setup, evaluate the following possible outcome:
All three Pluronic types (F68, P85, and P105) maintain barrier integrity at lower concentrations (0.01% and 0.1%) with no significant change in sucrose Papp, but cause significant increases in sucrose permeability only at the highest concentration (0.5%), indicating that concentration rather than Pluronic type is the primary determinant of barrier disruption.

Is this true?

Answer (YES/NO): NO